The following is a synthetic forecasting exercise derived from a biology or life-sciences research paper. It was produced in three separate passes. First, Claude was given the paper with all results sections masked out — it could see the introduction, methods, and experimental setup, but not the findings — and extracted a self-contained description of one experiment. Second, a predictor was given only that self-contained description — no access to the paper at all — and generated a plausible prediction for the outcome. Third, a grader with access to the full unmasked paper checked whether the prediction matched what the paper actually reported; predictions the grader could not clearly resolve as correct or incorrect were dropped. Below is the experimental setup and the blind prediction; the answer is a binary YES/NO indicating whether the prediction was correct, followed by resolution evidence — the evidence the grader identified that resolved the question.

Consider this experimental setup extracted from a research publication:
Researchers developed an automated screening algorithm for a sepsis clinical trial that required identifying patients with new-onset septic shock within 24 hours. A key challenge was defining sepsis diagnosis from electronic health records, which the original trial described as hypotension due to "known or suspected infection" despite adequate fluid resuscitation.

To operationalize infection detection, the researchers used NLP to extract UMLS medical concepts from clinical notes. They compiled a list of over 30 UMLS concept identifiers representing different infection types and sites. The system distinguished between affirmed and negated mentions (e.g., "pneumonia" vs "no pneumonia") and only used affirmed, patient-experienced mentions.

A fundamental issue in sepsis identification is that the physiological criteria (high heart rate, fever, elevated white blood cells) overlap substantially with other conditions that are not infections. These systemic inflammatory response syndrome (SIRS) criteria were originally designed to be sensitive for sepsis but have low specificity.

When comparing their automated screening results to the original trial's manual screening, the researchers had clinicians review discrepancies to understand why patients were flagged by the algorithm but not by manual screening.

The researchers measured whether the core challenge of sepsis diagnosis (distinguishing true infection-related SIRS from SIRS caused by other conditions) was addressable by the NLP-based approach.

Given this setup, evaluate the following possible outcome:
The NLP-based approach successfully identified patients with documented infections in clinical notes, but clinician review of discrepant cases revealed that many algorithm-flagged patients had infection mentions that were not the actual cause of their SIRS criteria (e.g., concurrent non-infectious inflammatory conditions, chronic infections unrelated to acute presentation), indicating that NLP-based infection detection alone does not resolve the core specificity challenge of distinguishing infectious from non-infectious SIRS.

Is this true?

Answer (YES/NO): NO